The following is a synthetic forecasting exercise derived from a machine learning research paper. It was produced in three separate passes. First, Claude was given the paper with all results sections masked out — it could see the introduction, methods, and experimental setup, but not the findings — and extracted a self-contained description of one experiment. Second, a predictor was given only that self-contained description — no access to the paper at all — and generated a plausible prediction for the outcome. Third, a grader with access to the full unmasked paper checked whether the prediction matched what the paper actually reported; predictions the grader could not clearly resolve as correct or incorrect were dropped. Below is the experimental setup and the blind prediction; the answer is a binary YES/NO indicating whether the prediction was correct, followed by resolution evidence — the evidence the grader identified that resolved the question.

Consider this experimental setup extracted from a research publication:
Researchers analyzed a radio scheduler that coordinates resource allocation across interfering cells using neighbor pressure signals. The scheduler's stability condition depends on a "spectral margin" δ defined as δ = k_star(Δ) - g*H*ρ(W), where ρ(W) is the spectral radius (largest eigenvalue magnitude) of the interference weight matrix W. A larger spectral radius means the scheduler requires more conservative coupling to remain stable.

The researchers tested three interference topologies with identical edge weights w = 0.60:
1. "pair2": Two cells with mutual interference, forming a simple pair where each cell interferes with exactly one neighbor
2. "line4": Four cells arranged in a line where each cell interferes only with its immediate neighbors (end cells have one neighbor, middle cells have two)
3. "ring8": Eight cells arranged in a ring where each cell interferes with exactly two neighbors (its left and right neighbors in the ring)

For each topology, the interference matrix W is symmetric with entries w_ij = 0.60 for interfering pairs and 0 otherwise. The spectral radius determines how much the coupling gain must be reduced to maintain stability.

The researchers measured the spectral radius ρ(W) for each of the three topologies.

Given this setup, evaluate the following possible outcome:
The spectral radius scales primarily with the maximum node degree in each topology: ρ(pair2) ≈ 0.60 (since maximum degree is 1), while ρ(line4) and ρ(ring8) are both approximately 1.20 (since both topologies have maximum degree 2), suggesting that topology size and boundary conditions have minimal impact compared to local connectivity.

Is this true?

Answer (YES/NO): NO